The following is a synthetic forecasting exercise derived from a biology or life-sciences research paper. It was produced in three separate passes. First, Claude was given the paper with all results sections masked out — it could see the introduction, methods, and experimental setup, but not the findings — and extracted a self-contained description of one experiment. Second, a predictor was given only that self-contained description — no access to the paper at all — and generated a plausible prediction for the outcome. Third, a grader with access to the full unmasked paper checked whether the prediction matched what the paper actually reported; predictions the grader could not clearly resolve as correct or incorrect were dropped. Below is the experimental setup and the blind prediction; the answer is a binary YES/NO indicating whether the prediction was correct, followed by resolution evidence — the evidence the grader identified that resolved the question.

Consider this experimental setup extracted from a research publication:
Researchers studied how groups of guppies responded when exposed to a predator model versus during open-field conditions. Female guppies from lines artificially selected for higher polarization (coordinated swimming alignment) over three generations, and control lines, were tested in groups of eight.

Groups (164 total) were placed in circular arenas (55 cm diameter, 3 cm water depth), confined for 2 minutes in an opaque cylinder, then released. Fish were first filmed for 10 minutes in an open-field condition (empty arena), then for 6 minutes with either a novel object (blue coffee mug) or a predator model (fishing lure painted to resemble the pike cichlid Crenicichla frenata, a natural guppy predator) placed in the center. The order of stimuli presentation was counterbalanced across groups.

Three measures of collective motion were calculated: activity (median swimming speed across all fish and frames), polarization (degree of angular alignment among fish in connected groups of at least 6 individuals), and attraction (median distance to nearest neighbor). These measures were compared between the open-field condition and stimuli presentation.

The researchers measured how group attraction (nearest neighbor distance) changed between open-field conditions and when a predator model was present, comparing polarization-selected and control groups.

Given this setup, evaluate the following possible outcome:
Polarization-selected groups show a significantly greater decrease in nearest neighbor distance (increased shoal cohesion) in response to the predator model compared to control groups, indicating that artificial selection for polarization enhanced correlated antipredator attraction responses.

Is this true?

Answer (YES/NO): NO